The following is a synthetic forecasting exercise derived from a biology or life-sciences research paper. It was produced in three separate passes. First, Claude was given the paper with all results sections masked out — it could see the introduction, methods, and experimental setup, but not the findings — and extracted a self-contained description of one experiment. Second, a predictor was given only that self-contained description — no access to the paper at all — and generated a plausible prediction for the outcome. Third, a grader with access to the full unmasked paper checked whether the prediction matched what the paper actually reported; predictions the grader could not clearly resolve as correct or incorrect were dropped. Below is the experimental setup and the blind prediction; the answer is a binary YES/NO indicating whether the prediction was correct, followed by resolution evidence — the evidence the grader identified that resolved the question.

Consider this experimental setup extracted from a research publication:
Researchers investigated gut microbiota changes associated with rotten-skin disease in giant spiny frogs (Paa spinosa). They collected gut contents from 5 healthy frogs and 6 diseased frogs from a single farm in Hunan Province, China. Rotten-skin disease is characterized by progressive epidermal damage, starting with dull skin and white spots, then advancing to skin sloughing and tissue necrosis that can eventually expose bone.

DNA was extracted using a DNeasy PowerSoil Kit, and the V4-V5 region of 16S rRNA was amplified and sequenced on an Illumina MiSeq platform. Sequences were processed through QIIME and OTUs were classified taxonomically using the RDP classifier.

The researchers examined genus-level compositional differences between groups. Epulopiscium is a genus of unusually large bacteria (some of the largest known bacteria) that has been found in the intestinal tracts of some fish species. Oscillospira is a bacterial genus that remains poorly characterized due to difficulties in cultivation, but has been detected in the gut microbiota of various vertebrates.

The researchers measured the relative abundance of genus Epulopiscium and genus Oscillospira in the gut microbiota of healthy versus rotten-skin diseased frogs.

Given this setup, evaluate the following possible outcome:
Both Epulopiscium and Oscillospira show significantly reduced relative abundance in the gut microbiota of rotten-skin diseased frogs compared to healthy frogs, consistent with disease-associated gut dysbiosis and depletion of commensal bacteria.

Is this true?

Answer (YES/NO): NO